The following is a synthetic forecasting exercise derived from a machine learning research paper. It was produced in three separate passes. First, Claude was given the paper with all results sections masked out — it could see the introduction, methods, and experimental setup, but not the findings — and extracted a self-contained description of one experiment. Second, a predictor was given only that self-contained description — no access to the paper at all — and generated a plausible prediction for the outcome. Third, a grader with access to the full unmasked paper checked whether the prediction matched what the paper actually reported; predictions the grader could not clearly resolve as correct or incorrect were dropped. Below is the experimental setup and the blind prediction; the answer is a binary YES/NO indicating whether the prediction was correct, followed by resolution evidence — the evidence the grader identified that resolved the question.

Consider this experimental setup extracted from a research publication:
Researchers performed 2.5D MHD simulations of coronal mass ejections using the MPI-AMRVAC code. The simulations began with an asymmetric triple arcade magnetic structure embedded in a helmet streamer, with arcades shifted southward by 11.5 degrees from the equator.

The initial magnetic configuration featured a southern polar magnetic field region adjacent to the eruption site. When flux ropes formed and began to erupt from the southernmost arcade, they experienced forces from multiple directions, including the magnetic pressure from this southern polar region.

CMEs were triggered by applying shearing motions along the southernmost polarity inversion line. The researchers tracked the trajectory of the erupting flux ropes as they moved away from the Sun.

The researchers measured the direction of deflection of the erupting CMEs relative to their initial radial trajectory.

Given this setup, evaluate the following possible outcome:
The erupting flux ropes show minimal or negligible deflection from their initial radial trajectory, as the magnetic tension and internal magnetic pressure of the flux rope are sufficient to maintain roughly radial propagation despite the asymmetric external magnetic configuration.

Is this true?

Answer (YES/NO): NO